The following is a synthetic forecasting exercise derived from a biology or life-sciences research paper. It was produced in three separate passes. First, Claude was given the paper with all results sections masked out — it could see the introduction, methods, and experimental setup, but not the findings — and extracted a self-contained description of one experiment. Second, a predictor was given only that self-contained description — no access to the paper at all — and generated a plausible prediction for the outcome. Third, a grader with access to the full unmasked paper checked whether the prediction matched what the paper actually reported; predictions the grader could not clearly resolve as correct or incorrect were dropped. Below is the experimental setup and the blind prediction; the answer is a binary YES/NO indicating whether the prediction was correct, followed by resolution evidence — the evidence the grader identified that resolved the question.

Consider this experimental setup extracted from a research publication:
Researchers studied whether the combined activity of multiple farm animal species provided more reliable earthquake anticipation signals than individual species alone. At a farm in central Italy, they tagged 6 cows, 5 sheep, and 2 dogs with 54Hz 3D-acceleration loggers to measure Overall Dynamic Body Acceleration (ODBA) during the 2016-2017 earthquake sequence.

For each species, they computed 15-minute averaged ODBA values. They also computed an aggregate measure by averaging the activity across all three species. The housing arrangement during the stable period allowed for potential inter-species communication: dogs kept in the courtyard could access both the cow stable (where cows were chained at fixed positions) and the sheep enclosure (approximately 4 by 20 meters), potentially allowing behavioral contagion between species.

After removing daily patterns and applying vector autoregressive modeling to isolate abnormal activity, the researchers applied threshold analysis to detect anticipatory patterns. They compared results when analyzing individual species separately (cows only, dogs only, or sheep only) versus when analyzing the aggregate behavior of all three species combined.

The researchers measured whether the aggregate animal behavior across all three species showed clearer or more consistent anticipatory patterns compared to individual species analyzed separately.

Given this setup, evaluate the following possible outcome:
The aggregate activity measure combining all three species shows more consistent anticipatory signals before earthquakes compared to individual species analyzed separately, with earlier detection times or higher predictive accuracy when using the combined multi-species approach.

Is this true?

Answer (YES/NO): YES